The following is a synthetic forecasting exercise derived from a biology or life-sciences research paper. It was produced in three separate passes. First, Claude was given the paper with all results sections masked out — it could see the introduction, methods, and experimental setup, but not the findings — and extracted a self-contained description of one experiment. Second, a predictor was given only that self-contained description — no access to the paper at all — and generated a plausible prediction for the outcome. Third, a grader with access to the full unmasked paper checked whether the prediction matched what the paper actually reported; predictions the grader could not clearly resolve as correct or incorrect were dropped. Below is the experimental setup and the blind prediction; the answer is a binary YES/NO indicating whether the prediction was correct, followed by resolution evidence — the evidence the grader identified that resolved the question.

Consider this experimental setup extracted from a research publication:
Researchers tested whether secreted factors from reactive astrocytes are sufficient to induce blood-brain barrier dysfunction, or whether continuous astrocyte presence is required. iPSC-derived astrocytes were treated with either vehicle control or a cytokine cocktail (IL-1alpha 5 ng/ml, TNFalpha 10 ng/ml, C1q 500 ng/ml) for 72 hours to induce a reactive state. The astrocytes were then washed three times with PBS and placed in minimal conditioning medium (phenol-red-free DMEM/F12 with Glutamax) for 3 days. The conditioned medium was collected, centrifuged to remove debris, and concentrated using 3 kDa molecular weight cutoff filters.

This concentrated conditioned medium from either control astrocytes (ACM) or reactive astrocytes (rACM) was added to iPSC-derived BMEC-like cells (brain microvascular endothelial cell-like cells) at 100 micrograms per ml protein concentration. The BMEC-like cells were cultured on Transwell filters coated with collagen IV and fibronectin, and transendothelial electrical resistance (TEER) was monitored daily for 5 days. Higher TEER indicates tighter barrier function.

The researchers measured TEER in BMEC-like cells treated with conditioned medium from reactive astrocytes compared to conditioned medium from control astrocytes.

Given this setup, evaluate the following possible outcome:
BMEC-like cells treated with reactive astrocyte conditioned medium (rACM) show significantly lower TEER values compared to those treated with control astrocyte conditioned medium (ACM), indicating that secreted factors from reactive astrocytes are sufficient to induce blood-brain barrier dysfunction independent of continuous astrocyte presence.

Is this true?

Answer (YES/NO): NO